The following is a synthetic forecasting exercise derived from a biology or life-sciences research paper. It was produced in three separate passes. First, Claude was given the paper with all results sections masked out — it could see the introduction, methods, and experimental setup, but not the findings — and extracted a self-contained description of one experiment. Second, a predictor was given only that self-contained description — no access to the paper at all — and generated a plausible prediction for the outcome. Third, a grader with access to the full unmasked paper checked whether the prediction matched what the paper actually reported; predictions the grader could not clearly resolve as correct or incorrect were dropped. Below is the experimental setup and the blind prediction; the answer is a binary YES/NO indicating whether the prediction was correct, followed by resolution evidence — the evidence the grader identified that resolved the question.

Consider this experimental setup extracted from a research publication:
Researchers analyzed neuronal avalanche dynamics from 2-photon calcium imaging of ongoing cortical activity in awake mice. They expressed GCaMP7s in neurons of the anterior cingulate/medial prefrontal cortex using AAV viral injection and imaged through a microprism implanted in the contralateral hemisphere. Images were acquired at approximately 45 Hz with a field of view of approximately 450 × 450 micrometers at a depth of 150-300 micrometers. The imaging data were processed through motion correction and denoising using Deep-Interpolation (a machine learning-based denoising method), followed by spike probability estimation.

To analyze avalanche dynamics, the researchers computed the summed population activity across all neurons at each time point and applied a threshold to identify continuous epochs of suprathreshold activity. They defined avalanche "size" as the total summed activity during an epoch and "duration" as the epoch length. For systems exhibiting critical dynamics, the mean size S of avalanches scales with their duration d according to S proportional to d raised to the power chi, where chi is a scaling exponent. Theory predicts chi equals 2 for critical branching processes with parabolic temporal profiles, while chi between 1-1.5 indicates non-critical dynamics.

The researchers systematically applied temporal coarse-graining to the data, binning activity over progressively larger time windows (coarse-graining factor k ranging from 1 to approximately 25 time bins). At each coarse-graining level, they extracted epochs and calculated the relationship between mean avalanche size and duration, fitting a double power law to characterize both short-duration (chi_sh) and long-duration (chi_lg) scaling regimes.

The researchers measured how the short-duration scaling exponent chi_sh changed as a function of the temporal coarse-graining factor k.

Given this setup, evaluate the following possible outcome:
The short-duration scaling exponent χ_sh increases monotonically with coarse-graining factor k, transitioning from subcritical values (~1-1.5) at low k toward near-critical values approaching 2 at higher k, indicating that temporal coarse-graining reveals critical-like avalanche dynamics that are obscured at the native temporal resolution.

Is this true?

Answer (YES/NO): NO